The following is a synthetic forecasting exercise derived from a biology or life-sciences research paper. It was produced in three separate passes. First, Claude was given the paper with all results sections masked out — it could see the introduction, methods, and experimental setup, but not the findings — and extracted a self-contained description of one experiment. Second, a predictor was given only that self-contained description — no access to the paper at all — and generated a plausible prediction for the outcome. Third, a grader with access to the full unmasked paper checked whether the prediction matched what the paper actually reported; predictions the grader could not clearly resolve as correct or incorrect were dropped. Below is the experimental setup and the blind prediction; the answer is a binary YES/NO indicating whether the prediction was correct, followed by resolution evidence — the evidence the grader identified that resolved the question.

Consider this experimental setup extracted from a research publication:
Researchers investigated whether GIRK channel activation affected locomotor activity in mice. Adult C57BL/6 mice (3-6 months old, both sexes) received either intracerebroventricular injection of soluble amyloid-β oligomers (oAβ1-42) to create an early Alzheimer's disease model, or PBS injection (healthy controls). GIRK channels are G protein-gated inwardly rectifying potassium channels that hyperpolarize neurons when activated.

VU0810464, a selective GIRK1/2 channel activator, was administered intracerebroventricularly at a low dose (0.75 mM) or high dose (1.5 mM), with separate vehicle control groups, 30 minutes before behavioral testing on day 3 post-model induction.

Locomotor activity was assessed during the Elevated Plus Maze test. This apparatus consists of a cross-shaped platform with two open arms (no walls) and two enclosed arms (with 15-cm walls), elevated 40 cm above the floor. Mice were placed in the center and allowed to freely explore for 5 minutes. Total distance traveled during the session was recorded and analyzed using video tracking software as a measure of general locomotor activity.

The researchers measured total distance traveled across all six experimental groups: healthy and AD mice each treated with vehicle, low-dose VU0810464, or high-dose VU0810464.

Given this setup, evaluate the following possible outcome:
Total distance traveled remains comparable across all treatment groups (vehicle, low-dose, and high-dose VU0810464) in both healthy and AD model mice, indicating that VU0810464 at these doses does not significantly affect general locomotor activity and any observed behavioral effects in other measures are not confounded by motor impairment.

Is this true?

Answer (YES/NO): YES